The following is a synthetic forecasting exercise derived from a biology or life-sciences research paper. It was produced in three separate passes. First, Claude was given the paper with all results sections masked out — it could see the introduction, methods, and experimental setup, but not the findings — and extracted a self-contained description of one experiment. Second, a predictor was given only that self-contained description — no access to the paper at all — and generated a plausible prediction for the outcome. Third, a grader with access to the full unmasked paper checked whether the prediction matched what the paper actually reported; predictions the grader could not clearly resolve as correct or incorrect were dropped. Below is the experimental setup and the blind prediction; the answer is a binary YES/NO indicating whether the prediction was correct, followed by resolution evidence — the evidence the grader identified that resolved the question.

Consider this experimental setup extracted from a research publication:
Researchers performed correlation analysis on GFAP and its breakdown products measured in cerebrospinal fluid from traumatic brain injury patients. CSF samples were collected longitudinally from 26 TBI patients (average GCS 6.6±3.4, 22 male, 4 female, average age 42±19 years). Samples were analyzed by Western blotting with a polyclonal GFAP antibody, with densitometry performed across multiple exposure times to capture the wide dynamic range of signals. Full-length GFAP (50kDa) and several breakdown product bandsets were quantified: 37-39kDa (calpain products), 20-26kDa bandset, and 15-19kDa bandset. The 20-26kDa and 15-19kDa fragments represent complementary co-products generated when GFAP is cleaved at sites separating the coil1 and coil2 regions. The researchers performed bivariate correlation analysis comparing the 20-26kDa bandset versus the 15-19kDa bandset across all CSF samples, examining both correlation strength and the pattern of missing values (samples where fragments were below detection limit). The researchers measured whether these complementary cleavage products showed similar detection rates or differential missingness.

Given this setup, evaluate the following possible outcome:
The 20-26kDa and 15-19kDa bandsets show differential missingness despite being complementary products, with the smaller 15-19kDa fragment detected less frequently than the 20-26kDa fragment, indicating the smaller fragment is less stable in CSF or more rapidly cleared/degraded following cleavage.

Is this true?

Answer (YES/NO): NO